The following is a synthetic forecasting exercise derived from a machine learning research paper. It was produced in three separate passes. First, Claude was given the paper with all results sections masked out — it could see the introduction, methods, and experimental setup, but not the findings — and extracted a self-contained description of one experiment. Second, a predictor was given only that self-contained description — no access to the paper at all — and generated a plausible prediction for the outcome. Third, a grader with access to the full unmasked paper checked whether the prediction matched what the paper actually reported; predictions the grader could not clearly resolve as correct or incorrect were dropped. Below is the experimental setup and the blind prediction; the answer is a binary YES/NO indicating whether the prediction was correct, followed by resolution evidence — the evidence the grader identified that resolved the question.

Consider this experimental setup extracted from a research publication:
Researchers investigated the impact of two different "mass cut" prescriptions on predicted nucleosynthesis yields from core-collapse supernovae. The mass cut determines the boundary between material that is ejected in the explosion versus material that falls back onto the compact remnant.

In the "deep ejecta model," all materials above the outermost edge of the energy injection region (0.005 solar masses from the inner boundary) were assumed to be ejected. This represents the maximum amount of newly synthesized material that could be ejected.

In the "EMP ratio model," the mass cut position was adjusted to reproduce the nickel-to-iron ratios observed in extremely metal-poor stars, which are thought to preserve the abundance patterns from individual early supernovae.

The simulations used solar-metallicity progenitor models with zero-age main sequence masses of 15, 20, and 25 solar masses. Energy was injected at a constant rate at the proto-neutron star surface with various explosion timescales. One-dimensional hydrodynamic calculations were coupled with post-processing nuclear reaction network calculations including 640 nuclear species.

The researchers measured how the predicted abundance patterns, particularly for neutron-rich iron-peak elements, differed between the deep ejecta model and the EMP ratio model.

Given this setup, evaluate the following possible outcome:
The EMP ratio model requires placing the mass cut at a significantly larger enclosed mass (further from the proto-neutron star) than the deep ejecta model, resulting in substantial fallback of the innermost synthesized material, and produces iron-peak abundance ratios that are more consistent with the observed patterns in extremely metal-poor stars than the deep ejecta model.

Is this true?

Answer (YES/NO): YES